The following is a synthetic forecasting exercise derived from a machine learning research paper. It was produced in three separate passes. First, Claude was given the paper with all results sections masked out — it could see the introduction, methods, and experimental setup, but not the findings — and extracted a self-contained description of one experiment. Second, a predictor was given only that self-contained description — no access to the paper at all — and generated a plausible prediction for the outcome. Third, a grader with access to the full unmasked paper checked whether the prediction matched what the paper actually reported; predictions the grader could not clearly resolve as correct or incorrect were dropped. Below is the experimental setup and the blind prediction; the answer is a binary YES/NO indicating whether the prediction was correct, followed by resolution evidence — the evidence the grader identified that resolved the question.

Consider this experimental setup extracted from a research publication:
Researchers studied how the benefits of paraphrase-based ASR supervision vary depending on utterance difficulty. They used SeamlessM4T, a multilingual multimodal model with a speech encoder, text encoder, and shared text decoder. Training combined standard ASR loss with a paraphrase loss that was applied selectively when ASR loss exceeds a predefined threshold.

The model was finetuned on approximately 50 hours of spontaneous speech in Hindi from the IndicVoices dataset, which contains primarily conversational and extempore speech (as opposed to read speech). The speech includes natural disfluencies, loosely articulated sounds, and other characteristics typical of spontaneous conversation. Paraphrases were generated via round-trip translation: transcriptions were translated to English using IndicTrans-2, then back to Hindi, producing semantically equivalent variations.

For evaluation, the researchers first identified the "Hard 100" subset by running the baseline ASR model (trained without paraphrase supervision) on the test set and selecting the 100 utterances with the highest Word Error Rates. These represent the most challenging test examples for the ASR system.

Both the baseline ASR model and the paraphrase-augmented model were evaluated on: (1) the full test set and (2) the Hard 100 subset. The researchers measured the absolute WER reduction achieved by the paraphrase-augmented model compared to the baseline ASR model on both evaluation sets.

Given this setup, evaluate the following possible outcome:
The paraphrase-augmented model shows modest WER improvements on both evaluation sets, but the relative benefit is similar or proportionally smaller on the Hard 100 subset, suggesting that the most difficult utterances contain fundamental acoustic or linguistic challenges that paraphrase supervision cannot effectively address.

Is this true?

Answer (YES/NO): NO